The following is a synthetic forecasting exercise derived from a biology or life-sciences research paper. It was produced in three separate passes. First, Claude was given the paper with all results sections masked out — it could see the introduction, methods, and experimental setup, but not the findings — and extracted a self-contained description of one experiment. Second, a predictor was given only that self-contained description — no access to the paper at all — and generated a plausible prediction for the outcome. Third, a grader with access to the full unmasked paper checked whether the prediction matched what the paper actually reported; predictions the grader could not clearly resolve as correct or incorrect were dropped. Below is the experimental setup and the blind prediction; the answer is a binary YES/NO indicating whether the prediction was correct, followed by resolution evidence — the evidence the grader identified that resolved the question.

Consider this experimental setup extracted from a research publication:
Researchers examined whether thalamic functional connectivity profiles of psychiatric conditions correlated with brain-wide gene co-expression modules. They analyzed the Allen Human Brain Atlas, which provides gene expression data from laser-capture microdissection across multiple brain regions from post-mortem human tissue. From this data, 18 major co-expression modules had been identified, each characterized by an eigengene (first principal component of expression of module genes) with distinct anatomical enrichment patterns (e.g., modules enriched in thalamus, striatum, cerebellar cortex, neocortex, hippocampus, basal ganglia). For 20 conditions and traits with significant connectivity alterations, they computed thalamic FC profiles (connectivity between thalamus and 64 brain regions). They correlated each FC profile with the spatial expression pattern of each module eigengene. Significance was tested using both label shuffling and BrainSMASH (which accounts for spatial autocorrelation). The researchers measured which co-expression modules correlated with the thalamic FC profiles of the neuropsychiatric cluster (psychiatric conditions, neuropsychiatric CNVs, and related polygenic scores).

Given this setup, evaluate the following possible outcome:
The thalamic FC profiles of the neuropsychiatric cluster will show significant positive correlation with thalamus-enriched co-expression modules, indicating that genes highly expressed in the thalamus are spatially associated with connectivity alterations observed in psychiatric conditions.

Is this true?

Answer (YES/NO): YES